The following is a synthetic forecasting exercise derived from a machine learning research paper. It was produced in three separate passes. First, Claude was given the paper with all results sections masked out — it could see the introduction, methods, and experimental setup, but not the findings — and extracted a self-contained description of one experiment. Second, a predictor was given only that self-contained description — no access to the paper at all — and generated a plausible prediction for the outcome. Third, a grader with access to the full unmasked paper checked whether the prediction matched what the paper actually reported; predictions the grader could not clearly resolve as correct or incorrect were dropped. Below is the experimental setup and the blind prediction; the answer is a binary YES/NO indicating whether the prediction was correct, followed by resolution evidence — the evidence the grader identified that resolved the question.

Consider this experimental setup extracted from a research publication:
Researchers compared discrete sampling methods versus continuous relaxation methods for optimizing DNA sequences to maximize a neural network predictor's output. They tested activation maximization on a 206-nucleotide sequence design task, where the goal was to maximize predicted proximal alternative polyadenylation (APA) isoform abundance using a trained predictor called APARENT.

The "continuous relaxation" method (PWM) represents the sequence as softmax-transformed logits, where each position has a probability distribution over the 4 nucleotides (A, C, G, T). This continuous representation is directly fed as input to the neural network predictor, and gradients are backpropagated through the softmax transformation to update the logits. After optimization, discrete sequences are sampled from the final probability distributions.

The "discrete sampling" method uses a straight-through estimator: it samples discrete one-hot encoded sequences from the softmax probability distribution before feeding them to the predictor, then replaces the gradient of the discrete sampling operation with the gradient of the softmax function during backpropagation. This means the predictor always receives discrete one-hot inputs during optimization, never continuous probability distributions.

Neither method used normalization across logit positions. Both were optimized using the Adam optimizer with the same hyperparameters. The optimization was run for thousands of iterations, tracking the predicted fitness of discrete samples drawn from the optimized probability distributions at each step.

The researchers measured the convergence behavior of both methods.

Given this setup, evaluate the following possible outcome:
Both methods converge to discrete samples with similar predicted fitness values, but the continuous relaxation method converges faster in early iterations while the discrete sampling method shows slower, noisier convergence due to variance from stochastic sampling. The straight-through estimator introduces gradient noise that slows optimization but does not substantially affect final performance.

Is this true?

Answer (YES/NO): NO